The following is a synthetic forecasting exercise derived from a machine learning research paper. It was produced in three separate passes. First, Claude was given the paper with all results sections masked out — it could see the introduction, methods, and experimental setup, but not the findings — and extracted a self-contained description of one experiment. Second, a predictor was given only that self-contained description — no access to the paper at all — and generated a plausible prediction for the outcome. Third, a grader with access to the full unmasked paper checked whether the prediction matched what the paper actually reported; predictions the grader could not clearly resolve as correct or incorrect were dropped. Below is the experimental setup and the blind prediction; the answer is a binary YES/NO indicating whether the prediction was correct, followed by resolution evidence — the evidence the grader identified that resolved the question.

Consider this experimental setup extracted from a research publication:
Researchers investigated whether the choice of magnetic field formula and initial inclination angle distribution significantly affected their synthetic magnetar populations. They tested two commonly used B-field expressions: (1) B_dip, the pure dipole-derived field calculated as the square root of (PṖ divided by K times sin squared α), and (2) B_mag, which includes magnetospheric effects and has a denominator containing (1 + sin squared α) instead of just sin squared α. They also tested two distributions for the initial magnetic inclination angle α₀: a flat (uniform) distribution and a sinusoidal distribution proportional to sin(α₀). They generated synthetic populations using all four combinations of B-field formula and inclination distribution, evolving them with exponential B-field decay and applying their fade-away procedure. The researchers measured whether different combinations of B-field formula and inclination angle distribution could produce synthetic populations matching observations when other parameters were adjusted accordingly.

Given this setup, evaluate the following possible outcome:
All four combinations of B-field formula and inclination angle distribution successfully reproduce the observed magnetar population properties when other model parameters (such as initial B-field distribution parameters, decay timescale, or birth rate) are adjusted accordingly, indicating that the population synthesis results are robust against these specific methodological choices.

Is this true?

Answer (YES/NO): YES